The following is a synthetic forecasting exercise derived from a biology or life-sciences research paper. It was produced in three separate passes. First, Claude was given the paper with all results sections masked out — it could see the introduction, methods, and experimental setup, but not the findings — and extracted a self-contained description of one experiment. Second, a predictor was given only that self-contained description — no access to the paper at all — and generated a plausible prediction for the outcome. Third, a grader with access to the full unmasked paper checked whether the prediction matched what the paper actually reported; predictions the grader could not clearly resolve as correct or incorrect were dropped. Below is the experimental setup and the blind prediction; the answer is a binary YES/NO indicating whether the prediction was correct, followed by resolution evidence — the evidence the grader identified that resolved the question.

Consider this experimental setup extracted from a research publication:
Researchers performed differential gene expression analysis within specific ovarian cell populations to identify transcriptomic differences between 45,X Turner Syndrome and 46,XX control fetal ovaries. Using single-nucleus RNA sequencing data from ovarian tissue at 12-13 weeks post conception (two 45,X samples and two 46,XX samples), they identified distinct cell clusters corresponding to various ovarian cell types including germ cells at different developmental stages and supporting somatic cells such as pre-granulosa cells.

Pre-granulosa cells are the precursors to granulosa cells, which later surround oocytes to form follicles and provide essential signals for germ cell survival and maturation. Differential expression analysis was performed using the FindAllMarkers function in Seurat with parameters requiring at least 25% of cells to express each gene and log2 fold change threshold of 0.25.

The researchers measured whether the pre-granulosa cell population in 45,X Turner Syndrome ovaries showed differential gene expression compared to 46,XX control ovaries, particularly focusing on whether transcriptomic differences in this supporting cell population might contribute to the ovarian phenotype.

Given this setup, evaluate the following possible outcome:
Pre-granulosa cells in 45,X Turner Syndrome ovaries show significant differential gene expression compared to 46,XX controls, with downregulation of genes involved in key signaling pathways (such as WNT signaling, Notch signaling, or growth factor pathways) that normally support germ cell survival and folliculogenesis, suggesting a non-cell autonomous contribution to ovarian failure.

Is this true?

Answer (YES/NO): NO